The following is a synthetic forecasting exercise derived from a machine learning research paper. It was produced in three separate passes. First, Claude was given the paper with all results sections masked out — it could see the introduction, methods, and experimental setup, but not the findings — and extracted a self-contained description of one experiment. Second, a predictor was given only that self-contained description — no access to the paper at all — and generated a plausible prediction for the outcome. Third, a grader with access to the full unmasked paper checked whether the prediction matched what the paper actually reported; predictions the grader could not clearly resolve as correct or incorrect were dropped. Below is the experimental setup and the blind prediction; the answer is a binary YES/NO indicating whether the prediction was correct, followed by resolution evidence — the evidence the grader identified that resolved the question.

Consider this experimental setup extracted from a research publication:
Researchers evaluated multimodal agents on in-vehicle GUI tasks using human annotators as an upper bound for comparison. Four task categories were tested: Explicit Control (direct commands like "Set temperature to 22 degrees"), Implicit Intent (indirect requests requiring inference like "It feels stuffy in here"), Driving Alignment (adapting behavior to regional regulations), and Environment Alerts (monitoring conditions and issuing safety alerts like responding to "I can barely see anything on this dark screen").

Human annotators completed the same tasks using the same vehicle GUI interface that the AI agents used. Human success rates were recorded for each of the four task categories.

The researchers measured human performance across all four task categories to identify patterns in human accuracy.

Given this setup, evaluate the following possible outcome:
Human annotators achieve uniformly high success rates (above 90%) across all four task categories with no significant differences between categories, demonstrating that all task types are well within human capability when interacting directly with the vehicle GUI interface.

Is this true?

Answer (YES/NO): NO